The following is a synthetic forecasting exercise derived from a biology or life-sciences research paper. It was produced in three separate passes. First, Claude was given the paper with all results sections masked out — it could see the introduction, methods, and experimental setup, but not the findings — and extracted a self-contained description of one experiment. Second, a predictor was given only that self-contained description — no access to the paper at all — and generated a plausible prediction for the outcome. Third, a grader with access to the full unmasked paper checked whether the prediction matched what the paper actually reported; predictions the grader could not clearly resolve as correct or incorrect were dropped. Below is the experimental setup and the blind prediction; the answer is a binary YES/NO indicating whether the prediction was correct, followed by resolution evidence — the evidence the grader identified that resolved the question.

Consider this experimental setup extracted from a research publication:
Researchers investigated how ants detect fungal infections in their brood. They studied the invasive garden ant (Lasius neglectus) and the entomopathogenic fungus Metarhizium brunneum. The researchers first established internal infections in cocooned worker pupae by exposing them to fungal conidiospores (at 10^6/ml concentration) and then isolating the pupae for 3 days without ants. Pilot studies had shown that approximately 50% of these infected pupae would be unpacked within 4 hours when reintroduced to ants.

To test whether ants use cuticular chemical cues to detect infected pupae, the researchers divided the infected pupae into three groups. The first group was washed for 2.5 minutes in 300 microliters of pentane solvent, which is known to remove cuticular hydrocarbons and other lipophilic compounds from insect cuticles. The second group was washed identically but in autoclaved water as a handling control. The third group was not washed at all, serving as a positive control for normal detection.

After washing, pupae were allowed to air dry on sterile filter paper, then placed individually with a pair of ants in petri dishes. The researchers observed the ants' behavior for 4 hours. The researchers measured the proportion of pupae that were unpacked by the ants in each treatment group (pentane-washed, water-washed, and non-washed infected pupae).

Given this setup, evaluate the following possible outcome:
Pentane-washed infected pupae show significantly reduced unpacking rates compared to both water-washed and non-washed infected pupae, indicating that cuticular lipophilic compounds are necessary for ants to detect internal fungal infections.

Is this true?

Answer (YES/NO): YES